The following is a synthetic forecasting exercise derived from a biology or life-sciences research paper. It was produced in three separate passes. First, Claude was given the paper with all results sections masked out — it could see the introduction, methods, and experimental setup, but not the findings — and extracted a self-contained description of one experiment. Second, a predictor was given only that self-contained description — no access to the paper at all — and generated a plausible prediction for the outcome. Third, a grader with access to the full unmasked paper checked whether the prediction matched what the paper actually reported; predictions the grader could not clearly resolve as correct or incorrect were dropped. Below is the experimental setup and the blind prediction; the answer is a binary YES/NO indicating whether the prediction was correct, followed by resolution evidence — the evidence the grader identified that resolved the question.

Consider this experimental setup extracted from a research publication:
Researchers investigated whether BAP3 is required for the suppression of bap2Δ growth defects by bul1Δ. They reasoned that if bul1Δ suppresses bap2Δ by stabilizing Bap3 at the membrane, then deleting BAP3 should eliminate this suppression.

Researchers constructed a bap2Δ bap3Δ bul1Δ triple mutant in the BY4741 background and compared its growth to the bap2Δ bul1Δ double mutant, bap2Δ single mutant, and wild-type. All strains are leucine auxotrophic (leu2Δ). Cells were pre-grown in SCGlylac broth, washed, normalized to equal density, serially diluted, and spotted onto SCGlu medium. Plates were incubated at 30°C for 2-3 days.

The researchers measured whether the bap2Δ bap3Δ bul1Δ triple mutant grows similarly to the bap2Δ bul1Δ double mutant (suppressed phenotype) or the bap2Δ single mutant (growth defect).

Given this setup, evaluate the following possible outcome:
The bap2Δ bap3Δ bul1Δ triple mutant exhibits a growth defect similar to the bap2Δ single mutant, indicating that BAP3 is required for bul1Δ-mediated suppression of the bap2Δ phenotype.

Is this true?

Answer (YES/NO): YES